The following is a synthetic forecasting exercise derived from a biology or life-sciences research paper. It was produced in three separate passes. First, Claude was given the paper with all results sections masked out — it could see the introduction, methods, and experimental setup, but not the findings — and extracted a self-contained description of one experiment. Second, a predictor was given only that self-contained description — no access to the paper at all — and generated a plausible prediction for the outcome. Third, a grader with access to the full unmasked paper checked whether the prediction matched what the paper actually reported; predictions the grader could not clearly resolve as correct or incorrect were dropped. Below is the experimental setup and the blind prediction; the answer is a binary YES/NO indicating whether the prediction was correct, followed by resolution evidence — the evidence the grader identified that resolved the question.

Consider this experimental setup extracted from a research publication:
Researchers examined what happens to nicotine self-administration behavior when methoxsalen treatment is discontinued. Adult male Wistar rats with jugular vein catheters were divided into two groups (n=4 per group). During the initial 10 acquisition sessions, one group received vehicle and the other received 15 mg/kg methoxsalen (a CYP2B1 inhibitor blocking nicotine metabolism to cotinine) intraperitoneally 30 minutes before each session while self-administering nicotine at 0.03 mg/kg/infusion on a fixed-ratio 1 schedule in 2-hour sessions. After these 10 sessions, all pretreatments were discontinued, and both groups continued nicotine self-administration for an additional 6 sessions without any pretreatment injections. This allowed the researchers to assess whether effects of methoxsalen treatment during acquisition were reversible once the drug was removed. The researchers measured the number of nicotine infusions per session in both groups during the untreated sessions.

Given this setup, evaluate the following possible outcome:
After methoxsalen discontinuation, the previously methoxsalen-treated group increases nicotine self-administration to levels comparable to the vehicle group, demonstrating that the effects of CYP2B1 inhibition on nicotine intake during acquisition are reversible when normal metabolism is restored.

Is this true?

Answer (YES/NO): YES